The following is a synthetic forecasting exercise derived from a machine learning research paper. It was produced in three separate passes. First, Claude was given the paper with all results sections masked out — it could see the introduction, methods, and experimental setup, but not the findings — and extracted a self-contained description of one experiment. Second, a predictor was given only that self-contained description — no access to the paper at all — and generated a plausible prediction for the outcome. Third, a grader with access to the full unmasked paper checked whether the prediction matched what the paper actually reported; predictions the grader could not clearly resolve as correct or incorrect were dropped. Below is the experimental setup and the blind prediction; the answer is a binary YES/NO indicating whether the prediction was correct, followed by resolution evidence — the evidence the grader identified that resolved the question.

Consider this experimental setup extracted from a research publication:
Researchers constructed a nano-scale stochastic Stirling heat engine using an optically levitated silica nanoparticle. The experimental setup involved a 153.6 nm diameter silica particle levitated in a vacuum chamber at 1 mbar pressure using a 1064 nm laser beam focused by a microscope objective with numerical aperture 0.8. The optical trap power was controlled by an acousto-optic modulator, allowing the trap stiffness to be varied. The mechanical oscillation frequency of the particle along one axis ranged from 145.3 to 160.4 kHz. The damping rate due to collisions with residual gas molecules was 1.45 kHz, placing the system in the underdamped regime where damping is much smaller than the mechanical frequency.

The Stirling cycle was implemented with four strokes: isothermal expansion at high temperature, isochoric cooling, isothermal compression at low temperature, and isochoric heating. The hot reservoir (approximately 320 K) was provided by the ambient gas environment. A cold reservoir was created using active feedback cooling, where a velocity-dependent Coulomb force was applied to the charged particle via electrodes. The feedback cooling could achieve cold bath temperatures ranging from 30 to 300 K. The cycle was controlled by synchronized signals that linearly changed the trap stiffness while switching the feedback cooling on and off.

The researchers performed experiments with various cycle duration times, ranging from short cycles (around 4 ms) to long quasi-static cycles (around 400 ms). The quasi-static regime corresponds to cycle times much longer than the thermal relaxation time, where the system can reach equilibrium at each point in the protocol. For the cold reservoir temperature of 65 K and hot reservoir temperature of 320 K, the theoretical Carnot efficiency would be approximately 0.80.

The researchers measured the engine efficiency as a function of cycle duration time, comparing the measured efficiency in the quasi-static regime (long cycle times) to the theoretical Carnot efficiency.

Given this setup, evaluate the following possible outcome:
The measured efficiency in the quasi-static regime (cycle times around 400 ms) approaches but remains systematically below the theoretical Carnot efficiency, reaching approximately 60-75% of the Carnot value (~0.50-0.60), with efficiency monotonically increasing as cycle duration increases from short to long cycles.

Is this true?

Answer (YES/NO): NO